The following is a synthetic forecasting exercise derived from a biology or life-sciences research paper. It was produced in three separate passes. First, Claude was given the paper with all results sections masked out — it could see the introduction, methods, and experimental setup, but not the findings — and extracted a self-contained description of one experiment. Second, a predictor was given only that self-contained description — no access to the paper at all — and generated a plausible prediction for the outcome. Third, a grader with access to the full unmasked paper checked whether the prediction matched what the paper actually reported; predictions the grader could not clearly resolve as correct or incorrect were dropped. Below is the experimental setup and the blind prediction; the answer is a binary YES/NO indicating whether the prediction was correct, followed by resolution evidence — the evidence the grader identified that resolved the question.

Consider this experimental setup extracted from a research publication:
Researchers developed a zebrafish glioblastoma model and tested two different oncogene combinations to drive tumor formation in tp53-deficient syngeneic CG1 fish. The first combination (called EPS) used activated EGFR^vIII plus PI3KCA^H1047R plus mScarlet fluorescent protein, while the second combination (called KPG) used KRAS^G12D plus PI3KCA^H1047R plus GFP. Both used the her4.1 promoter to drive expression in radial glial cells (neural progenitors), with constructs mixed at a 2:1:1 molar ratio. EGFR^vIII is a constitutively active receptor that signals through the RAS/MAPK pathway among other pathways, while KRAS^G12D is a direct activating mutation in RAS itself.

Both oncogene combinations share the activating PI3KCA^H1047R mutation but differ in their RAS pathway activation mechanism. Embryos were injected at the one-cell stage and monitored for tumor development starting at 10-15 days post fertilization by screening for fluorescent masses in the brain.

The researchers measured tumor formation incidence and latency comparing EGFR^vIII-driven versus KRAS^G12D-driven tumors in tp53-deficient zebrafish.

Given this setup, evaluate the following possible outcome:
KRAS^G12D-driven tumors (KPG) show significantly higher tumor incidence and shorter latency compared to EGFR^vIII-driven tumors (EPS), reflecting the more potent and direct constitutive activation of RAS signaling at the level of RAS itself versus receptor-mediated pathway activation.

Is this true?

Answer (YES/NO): NO